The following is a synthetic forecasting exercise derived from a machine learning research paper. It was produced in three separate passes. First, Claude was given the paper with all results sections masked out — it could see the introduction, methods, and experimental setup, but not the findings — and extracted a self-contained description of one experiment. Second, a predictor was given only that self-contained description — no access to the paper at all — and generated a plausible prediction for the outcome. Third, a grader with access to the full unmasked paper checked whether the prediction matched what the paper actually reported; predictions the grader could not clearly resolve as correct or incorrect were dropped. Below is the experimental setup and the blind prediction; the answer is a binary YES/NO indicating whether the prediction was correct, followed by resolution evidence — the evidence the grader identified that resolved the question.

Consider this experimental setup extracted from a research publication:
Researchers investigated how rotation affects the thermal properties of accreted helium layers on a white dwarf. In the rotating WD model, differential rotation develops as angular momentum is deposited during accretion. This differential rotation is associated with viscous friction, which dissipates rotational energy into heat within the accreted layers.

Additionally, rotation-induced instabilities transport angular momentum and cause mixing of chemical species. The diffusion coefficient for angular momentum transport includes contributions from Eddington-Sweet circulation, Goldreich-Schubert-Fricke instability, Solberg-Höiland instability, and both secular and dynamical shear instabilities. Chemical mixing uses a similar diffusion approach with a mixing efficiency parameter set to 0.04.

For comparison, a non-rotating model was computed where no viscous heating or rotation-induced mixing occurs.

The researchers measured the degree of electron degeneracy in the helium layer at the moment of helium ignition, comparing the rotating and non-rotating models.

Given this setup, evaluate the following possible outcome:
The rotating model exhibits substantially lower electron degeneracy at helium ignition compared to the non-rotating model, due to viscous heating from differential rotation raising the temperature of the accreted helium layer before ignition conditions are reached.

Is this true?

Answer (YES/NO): YES